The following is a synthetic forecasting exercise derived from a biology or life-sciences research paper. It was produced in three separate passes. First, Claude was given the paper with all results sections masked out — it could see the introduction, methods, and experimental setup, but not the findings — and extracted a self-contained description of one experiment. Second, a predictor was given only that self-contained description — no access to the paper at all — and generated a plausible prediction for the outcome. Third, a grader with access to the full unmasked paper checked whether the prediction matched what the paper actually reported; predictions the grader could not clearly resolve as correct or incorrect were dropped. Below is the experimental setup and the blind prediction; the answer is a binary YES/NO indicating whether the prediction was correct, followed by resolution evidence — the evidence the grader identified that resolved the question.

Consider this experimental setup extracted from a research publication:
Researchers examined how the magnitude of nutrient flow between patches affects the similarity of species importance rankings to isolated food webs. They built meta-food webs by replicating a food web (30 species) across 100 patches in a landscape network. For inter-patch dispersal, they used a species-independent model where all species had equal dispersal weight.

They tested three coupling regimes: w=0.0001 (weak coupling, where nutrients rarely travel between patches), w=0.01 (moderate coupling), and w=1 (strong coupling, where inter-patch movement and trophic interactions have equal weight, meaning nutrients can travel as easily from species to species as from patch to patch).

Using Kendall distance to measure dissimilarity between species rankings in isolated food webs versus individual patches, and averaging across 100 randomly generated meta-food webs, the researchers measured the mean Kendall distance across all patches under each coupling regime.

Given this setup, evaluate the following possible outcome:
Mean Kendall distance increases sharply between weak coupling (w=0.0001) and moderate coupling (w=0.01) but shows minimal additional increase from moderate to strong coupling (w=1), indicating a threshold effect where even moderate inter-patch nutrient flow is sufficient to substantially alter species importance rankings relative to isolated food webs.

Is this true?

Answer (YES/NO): NO